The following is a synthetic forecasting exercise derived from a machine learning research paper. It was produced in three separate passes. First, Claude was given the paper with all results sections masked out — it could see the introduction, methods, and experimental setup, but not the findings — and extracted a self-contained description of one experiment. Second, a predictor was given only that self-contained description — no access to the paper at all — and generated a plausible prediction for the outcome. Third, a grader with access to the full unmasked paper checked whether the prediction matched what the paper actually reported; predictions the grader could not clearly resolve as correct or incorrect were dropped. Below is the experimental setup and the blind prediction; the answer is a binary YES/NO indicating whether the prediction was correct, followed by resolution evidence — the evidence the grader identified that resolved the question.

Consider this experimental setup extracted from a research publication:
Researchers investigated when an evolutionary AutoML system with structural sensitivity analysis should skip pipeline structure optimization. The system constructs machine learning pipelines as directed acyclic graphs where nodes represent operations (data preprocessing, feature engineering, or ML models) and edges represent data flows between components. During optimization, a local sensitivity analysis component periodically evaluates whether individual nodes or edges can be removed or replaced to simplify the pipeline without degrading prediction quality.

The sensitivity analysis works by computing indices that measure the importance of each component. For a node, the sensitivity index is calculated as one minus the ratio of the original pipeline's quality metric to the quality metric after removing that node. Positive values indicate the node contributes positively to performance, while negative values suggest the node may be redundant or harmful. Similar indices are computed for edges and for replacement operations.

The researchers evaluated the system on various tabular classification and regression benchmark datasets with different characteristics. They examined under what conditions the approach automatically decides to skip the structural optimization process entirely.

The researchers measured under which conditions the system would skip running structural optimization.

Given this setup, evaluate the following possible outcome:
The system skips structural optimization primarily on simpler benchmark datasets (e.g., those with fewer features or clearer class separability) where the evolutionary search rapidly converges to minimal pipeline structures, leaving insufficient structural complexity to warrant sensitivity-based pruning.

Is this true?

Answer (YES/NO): NO